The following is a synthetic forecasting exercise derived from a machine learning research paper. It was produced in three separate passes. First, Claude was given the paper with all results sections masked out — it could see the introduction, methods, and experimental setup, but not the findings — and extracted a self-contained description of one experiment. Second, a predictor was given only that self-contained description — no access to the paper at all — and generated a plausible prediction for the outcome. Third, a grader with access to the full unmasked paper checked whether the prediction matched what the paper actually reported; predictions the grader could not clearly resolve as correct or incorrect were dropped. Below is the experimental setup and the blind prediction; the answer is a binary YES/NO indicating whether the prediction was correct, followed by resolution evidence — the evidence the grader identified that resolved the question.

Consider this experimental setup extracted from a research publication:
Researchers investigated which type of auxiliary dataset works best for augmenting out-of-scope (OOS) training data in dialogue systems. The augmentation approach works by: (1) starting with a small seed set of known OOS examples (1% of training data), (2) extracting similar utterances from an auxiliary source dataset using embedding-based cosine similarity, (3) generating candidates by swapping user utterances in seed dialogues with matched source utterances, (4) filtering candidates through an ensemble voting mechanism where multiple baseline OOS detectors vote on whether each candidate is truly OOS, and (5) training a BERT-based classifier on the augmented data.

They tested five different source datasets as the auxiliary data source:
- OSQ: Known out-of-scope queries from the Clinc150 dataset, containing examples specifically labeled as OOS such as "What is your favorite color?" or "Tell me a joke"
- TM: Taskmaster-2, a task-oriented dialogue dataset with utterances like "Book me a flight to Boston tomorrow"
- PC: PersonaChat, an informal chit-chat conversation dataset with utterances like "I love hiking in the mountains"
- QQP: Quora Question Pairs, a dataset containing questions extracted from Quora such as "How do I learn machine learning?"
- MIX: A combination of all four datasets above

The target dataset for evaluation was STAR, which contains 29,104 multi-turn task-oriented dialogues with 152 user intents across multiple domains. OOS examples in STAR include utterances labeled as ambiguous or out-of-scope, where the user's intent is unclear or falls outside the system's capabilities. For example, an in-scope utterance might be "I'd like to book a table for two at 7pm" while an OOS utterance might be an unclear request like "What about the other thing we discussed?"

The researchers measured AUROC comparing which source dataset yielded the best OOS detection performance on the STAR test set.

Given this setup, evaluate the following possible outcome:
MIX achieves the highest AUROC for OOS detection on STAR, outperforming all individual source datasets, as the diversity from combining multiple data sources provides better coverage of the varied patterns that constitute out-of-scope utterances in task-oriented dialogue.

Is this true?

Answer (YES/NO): YES